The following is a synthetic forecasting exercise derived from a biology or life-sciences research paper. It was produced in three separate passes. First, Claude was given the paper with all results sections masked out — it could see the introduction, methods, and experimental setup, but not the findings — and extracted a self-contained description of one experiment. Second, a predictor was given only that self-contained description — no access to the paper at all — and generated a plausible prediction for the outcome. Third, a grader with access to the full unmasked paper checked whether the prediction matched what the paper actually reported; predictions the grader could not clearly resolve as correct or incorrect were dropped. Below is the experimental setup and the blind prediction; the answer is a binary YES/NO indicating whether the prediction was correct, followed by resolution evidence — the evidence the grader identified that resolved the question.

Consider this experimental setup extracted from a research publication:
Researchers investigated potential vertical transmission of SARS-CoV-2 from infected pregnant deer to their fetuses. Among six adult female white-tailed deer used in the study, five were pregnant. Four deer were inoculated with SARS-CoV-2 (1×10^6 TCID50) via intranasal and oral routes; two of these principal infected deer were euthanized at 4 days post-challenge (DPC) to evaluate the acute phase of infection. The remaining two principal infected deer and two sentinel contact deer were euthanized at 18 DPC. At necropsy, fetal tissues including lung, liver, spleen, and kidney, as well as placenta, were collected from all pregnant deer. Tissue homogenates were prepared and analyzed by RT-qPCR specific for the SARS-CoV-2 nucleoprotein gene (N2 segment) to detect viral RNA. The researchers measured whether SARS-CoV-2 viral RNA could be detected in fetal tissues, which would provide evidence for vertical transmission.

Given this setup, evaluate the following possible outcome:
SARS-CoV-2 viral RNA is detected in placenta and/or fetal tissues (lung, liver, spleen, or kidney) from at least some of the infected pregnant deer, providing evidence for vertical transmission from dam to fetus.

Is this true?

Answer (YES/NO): YES